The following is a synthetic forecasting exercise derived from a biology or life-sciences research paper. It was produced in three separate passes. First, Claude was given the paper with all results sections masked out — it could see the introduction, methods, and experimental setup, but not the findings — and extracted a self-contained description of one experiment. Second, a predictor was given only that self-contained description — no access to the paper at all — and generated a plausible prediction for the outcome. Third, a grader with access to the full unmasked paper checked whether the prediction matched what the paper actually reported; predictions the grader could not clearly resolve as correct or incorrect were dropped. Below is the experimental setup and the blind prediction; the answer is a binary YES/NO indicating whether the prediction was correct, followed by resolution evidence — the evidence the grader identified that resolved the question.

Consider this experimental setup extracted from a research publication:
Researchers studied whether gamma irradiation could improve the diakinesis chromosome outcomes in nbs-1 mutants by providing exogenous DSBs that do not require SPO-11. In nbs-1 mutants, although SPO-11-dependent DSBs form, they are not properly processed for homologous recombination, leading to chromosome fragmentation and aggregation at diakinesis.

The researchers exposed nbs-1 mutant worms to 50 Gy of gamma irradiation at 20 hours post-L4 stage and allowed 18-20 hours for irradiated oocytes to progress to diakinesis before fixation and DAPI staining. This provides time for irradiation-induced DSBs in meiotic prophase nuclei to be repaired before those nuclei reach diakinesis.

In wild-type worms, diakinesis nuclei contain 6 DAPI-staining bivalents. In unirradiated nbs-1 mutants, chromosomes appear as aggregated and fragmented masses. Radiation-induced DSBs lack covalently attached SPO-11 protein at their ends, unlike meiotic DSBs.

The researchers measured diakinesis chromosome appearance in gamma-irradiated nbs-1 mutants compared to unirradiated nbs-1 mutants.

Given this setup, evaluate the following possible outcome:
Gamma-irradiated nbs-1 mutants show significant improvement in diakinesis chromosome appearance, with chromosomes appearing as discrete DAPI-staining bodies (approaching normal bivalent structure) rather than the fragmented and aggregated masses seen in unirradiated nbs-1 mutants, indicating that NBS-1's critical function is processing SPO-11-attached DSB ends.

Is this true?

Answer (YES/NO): NO